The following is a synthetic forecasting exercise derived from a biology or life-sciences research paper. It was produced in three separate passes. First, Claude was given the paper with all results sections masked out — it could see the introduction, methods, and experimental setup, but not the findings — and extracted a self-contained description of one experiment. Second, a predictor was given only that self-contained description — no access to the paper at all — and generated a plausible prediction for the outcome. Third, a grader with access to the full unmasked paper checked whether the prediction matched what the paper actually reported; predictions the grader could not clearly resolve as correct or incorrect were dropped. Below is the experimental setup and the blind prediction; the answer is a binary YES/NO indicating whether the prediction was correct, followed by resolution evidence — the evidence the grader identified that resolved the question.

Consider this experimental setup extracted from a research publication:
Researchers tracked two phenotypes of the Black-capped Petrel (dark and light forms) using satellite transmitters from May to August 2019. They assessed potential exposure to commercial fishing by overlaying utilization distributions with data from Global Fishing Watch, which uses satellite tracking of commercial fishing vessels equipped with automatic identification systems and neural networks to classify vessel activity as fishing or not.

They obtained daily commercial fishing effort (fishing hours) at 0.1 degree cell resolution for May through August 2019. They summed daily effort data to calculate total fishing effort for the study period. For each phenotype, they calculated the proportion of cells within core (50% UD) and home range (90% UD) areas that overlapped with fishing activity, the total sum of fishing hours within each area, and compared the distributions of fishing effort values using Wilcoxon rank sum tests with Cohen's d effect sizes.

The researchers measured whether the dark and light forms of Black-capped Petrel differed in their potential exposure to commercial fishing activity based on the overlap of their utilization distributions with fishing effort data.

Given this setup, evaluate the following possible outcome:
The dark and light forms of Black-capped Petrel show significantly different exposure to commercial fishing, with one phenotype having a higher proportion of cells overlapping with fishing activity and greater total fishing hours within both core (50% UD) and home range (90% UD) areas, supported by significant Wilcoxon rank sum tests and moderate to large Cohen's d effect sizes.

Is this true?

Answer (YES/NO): NO